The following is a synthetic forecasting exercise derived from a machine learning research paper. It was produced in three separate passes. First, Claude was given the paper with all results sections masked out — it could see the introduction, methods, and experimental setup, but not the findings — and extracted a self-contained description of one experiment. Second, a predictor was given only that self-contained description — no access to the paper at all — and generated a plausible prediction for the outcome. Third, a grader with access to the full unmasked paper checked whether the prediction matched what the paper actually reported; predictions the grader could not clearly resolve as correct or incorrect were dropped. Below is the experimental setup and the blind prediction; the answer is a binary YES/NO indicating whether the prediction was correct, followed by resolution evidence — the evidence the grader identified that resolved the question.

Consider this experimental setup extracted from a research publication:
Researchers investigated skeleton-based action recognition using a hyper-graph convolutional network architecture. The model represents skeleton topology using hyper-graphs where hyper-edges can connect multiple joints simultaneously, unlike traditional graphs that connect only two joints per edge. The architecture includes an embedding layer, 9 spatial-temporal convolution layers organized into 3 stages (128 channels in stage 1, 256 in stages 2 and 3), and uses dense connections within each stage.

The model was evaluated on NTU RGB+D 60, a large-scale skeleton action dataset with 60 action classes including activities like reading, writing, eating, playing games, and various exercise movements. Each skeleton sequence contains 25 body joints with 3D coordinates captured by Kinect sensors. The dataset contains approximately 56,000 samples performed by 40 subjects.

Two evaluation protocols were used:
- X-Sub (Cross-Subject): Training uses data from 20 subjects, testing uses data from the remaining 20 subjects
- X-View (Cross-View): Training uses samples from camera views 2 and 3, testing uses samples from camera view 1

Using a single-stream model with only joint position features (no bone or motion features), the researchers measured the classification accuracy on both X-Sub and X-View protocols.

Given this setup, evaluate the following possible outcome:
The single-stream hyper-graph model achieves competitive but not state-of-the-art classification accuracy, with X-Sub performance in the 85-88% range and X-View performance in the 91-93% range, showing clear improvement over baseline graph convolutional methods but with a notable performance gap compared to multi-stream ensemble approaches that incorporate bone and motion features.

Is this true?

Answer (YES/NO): NO